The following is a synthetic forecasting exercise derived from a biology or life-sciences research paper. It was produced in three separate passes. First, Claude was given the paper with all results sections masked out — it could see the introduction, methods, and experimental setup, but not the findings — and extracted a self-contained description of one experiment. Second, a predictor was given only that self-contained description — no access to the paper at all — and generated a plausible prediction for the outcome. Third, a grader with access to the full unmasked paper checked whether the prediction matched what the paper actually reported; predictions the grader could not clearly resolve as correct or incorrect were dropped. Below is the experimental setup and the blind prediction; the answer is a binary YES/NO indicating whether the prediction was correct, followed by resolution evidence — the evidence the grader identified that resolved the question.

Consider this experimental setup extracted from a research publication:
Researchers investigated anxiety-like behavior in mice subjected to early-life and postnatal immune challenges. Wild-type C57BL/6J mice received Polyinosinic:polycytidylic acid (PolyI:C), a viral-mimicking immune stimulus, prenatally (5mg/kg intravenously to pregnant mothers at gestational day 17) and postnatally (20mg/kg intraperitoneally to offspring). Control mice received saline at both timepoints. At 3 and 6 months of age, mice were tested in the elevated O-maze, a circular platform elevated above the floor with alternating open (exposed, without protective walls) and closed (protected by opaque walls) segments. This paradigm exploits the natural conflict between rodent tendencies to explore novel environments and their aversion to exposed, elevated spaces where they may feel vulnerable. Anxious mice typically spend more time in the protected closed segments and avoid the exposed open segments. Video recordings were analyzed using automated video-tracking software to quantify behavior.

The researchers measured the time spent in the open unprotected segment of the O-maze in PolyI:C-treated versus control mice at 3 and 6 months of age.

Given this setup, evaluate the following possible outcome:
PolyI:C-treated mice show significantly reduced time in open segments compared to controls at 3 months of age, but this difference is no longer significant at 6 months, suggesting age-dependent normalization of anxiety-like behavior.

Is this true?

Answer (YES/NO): NO